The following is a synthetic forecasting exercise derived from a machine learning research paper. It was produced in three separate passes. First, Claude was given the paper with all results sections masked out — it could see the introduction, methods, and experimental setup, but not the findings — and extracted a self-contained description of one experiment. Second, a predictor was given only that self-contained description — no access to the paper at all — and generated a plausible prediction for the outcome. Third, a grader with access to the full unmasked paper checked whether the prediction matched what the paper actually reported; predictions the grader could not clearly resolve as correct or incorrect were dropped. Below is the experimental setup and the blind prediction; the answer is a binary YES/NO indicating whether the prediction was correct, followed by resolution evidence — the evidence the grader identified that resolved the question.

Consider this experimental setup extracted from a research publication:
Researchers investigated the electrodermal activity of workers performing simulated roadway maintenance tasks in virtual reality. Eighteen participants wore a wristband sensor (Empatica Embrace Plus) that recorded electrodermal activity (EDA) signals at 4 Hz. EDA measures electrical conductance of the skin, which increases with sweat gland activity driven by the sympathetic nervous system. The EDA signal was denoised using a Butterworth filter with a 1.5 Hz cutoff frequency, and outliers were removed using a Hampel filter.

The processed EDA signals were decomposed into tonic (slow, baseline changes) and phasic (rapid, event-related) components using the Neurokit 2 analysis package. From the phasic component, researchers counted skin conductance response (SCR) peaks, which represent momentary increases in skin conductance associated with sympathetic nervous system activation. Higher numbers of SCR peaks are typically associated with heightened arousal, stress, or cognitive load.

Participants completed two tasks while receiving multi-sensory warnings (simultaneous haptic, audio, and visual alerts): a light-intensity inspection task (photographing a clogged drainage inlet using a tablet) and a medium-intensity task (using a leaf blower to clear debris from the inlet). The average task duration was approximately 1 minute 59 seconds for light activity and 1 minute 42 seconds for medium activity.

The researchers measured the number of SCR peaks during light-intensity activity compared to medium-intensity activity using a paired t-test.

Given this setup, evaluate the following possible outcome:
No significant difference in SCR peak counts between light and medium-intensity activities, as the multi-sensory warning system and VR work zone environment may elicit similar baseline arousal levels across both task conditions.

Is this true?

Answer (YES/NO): YES